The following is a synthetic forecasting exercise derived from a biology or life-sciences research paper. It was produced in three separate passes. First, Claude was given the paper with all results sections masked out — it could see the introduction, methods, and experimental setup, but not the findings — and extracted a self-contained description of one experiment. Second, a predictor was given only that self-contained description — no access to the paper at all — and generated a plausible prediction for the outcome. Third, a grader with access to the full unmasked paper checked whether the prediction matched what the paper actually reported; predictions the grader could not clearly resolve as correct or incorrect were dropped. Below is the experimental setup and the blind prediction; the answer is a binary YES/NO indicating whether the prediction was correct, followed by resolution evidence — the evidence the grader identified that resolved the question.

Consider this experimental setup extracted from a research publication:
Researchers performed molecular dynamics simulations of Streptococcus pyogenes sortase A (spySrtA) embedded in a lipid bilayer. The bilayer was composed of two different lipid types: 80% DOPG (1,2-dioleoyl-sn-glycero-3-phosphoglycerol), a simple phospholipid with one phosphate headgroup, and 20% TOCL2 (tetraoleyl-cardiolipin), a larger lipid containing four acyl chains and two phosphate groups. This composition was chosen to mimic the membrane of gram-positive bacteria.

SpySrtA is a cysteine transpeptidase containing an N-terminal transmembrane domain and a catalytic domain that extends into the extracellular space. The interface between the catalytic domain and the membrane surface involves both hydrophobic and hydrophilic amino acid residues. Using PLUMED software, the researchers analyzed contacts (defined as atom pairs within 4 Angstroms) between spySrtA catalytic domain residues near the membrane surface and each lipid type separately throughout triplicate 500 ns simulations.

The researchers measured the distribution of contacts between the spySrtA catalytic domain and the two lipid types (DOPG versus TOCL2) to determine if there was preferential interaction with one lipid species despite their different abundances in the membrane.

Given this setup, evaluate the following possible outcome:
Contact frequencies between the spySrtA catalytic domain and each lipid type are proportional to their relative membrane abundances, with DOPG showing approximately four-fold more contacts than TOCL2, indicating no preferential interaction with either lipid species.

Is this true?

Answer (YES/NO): NO